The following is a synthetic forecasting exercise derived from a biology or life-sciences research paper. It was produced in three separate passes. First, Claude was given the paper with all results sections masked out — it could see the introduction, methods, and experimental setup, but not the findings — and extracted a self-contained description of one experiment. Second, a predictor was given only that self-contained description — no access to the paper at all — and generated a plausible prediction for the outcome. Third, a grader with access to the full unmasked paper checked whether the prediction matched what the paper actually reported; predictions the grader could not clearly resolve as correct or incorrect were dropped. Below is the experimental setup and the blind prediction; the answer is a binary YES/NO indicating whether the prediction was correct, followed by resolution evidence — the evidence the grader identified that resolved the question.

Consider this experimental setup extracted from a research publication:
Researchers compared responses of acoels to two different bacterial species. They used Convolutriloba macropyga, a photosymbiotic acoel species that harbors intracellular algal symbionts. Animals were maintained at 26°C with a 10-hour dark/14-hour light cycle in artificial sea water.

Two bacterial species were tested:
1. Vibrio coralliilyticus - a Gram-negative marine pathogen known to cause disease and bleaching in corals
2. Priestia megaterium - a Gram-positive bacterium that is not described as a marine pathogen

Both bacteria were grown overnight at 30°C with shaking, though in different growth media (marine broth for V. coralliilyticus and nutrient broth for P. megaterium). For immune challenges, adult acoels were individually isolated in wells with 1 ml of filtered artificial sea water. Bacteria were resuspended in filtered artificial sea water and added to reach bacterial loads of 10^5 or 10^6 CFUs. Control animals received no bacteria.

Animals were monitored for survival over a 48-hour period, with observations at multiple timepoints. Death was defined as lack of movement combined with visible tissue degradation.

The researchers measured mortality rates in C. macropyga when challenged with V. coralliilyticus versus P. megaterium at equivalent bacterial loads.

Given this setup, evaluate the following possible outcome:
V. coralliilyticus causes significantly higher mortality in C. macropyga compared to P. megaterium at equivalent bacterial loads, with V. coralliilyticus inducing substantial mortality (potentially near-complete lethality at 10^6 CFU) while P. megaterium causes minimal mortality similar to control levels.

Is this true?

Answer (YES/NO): NO